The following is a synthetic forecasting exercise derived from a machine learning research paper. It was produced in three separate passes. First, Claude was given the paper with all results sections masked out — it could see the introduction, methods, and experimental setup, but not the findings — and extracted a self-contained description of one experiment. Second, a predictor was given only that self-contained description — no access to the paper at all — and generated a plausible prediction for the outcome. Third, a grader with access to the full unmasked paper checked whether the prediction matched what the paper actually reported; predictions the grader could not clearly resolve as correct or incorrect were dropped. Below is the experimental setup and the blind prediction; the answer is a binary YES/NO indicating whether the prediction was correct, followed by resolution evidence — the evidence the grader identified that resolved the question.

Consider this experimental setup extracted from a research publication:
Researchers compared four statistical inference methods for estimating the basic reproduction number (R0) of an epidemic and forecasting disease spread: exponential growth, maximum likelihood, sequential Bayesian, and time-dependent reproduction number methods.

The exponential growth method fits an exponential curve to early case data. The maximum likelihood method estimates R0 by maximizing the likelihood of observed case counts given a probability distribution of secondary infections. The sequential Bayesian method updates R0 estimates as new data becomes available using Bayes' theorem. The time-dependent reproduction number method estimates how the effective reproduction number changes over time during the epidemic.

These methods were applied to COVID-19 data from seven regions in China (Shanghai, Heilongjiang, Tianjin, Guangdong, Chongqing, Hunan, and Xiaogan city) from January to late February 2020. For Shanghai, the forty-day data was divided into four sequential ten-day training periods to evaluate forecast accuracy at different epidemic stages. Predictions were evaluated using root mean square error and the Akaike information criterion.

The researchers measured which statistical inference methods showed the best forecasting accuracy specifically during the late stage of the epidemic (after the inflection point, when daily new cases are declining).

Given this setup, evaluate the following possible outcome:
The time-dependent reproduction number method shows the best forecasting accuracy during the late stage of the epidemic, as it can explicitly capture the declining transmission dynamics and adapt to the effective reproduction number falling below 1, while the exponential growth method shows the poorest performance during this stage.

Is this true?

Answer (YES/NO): NO